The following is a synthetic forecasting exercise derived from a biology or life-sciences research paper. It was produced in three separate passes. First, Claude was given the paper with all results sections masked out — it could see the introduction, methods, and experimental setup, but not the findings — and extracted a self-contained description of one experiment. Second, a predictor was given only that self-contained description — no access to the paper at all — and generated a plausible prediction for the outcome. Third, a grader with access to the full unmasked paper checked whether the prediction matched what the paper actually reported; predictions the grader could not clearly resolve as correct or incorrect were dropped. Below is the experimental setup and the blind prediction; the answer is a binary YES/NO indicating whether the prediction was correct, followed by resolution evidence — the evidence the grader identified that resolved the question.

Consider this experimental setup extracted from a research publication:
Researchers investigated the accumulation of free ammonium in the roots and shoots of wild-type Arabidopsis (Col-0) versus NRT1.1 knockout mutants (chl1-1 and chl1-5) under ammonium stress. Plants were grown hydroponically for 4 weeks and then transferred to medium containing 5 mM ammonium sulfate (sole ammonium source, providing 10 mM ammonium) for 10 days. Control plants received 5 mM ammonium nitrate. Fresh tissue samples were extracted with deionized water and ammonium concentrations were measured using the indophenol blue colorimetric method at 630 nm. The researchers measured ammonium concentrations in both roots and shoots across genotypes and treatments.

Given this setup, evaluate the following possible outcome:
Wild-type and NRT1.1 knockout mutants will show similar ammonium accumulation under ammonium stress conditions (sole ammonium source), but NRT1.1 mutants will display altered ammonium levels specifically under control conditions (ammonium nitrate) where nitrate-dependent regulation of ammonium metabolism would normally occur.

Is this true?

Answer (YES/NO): NO